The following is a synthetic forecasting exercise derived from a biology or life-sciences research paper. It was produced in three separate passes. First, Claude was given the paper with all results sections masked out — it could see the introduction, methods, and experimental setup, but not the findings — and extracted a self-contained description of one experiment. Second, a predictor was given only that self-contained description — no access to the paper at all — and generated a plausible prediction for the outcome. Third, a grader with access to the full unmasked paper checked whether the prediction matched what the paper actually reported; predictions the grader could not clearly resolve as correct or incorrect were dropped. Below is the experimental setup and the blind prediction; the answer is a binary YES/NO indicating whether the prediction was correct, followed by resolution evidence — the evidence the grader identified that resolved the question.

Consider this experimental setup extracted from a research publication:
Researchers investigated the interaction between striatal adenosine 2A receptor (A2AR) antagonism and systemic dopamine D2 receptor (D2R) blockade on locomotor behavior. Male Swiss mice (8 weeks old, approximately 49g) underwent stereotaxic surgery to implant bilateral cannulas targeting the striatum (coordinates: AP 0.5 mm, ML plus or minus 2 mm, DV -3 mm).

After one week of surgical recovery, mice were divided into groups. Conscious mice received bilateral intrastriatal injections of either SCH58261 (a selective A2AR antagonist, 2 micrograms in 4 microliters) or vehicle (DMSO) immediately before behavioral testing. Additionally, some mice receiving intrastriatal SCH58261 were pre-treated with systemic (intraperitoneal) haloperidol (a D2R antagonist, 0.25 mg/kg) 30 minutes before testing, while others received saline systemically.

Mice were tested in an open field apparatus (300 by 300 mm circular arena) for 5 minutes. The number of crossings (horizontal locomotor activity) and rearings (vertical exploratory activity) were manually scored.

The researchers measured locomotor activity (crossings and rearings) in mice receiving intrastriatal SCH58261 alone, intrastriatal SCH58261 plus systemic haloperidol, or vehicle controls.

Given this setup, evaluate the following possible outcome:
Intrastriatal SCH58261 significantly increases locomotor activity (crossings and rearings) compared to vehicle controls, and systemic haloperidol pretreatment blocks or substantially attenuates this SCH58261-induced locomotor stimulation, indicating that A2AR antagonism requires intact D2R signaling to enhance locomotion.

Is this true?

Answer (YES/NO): YES